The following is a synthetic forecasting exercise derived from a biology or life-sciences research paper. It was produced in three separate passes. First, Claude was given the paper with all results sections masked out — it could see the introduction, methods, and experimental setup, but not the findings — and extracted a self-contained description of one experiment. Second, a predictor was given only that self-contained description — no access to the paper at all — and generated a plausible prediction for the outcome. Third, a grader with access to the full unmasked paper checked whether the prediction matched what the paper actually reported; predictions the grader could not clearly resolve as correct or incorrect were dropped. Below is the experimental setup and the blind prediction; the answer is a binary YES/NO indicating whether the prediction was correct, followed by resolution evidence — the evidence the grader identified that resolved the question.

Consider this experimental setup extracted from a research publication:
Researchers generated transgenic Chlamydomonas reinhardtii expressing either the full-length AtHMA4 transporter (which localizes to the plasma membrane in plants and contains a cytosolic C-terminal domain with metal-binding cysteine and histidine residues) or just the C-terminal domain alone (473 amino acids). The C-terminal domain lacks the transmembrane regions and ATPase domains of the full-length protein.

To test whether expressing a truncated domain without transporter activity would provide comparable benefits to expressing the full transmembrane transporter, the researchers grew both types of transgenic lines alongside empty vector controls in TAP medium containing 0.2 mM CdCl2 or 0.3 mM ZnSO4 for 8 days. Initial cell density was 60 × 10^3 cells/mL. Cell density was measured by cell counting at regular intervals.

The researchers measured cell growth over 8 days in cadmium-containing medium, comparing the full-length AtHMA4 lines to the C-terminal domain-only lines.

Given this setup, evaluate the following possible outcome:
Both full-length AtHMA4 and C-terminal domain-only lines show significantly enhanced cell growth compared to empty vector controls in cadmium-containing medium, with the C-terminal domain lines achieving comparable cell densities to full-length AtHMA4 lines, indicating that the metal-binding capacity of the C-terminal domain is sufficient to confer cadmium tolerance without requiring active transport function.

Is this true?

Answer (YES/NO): YES